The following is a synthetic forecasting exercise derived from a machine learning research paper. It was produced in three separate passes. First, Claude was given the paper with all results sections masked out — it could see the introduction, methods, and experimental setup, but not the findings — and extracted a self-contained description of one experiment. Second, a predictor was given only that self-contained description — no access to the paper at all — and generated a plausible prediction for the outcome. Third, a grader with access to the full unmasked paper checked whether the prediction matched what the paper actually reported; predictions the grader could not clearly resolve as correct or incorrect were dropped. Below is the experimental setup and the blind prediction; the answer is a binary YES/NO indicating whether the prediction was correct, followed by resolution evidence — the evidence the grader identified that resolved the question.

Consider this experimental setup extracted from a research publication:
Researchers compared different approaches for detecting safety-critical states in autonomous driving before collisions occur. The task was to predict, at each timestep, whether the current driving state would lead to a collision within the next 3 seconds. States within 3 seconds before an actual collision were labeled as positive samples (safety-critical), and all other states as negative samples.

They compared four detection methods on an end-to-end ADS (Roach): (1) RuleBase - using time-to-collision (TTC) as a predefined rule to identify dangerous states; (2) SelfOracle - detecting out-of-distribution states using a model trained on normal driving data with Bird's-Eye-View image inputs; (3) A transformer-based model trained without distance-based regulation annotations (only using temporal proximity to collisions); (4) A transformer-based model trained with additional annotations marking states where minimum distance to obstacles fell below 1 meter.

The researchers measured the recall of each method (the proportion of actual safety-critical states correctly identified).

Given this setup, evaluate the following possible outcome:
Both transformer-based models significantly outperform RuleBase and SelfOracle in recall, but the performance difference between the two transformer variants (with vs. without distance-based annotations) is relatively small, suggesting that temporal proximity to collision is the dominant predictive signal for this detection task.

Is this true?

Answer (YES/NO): NO